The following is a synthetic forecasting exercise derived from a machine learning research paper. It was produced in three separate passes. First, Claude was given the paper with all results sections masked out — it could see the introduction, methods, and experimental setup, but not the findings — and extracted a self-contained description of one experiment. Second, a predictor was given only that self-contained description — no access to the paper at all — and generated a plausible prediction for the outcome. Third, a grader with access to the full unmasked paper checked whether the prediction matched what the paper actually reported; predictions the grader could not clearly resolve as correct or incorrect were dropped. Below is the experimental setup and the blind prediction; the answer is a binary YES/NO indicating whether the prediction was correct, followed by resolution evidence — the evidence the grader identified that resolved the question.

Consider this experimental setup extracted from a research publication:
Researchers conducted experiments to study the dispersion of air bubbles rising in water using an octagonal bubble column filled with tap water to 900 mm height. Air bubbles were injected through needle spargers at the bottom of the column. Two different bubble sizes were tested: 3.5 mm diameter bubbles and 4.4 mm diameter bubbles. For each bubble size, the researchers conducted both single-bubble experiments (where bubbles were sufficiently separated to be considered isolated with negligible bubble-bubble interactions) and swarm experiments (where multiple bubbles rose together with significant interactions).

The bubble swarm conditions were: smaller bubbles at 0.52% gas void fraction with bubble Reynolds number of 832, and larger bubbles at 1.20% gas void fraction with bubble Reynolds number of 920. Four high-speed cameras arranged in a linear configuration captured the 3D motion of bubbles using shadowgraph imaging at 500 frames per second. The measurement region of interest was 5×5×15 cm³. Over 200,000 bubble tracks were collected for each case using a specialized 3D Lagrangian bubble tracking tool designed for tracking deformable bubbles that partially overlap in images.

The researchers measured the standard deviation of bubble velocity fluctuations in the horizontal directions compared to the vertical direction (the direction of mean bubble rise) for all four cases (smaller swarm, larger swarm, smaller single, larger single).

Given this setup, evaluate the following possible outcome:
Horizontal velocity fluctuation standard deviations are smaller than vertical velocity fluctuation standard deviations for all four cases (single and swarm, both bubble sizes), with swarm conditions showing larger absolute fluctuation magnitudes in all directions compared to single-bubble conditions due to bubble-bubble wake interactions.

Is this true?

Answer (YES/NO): NO